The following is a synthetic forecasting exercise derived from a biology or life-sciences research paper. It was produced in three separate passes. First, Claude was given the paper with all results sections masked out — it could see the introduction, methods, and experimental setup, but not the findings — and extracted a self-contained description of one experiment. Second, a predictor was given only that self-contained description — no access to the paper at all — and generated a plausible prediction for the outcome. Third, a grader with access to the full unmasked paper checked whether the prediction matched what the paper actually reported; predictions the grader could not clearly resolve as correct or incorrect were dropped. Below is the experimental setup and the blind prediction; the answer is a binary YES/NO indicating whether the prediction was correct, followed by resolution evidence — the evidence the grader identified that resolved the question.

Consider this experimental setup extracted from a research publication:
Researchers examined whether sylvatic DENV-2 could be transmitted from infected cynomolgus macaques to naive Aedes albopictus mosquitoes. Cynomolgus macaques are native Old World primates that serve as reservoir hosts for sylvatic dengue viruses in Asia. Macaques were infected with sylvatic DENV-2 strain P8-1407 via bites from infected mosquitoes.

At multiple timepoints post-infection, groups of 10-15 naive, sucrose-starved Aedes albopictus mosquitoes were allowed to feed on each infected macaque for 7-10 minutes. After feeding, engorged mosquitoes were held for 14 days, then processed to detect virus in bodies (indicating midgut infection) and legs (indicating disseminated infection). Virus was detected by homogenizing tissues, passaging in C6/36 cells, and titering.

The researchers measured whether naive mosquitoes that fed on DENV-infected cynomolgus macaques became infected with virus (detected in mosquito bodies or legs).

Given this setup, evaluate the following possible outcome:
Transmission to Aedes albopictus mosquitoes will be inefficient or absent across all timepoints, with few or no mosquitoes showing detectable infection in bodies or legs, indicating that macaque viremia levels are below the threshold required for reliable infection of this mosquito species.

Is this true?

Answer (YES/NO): NO